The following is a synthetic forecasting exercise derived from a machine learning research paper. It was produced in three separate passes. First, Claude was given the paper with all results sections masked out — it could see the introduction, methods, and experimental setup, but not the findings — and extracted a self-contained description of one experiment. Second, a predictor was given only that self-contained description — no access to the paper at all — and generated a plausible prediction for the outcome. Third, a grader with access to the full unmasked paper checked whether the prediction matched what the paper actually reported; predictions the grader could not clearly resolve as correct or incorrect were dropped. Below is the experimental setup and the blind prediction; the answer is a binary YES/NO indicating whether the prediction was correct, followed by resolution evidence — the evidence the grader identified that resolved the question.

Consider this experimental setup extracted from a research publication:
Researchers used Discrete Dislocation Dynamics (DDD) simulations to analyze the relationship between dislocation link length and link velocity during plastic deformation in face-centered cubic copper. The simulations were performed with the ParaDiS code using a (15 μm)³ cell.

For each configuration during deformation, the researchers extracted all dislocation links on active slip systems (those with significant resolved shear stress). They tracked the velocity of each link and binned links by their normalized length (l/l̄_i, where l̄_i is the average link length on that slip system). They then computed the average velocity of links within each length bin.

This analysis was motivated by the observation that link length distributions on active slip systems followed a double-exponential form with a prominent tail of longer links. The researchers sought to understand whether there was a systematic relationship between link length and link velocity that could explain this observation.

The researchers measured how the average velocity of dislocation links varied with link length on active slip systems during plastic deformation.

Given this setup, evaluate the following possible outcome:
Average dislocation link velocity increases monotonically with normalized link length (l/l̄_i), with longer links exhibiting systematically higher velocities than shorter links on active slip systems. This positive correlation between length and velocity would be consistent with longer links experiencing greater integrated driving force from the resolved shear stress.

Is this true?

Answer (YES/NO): YES